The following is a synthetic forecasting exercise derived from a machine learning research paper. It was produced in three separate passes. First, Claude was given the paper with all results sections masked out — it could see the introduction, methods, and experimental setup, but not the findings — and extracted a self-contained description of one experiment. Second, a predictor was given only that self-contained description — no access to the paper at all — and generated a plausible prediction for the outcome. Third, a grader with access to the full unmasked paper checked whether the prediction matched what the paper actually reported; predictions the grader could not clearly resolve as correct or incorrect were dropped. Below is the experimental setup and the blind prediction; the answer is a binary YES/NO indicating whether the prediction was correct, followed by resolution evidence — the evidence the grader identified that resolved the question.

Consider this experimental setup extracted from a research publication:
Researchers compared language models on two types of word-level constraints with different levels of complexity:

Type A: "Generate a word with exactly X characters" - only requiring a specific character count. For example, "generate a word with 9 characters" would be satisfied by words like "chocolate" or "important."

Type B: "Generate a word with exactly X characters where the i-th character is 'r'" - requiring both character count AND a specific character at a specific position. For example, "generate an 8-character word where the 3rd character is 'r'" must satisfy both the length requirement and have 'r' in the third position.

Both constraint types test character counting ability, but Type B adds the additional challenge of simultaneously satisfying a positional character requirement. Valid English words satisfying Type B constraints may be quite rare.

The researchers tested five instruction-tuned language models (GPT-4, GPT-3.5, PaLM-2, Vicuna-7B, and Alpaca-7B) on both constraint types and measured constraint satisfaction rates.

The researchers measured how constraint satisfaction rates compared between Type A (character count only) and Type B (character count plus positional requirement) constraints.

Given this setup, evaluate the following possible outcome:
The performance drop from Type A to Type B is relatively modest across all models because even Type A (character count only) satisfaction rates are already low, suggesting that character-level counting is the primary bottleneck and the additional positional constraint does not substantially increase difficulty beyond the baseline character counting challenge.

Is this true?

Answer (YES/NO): NO